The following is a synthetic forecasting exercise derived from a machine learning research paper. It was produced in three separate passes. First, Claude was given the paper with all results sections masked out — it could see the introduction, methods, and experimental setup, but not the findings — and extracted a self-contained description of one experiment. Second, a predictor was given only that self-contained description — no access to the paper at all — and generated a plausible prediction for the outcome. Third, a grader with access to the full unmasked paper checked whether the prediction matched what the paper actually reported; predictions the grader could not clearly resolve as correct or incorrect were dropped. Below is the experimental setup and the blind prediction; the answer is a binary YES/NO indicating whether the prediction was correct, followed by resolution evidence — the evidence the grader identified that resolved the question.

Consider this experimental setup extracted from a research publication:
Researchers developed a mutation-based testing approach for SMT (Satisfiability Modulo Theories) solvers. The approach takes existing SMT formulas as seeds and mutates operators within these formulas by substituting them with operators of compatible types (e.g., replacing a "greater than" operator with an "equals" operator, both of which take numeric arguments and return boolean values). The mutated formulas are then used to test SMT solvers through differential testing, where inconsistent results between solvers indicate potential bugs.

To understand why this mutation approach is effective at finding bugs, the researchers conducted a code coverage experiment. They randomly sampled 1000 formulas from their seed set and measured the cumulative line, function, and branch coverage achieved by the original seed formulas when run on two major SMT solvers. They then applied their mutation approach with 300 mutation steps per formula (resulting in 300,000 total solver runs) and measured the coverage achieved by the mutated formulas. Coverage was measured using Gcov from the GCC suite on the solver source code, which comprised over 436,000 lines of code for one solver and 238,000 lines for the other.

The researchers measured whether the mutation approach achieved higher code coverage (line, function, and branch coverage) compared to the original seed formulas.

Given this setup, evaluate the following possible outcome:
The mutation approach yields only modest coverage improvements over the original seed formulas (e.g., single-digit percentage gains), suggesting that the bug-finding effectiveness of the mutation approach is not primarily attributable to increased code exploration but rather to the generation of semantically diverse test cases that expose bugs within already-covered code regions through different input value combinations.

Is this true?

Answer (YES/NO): NO